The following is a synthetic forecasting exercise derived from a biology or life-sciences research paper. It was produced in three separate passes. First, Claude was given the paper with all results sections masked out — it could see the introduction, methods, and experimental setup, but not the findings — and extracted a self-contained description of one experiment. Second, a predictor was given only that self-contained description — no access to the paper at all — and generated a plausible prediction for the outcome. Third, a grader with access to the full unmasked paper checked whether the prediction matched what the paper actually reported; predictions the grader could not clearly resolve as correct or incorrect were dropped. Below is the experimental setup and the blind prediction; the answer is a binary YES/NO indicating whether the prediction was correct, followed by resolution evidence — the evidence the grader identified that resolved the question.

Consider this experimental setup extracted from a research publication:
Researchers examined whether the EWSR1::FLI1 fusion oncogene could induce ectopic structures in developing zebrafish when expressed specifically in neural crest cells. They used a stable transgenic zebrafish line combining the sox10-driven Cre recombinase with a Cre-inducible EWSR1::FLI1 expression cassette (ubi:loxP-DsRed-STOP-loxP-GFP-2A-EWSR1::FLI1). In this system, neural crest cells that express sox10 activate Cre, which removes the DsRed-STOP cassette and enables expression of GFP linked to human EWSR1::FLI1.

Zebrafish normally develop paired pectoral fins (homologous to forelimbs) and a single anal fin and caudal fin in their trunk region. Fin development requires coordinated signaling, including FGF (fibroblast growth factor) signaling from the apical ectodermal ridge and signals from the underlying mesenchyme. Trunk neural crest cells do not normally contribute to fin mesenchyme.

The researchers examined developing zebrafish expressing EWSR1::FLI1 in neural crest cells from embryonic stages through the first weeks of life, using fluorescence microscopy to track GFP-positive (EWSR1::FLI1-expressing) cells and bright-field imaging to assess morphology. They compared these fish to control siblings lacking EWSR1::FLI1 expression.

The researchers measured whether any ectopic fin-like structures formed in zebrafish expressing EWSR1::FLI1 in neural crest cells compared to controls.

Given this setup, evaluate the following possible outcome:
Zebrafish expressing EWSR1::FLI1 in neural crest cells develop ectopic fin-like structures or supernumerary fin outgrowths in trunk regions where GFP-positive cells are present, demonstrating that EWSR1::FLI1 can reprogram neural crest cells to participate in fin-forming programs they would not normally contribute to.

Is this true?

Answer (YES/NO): YES